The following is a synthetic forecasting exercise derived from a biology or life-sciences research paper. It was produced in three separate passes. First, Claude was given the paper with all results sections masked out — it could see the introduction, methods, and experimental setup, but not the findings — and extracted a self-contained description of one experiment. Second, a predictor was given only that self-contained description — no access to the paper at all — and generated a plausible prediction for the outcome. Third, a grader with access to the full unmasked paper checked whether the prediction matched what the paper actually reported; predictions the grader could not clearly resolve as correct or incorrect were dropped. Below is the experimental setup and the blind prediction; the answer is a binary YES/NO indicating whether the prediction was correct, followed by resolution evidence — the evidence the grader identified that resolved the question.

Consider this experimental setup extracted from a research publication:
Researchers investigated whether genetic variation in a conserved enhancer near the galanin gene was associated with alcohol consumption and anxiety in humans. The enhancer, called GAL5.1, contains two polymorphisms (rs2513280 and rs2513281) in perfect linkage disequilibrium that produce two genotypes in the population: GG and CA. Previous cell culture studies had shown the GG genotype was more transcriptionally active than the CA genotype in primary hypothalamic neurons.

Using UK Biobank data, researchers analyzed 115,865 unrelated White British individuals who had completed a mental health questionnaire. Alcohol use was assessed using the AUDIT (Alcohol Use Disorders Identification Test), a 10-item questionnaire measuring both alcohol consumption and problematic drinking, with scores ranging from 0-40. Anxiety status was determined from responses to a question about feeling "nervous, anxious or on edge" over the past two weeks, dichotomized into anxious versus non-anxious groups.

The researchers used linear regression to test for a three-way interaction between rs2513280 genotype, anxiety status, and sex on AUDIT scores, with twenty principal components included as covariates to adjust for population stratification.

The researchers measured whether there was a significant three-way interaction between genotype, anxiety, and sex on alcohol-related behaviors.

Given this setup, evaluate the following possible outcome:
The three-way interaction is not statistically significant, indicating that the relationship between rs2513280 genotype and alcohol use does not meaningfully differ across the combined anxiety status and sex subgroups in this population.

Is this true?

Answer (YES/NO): NO